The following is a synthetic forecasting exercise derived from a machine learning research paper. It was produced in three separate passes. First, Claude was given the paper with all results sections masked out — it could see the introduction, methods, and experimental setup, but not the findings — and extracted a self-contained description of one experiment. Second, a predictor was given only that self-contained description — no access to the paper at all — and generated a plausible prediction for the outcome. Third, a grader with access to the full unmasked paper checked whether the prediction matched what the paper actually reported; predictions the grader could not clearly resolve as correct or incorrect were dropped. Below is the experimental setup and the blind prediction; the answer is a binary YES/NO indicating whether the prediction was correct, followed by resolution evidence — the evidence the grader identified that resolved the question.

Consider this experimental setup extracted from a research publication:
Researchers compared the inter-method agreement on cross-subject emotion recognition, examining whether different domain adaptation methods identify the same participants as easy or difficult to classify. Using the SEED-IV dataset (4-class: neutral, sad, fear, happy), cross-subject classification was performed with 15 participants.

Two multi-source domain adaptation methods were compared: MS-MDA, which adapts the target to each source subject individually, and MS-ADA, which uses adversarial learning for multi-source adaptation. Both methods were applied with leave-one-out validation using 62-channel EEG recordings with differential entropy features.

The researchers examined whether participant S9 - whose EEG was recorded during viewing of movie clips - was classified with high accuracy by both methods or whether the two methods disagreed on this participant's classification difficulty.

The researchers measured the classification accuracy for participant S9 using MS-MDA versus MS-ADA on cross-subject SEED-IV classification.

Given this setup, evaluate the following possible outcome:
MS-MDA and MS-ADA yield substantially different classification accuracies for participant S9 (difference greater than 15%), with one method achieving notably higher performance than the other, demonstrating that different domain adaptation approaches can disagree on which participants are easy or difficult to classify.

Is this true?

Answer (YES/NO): NO